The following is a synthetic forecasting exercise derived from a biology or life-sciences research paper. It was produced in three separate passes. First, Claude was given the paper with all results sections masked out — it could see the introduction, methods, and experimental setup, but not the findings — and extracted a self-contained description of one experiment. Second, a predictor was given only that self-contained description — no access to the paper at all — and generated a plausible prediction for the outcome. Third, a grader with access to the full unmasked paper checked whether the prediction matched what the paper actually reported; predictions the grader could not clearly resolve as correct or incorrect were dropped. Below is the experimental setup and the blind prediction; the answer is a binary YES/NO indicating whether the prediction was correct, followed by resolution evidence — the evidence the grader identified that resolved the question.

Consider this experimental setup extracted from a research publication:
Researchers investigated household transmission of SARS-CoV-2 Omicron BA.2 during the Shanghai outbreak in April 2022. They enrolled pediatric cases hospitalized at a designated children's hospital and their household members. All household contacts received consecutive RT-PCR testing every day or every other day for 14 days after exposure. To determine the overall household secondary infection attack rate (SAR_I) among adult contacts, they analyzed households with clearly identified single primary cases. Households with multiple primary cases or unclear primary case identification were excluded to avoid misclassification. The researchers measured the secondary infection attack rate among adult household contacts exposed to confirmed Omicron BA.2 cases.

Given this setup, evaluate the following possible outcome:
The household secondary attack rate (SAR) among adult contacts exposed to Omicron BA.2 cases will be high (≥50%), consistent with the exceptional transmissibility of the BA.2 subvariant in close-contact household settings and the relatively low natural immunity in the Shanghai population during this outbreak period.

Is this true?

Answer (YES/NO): YES